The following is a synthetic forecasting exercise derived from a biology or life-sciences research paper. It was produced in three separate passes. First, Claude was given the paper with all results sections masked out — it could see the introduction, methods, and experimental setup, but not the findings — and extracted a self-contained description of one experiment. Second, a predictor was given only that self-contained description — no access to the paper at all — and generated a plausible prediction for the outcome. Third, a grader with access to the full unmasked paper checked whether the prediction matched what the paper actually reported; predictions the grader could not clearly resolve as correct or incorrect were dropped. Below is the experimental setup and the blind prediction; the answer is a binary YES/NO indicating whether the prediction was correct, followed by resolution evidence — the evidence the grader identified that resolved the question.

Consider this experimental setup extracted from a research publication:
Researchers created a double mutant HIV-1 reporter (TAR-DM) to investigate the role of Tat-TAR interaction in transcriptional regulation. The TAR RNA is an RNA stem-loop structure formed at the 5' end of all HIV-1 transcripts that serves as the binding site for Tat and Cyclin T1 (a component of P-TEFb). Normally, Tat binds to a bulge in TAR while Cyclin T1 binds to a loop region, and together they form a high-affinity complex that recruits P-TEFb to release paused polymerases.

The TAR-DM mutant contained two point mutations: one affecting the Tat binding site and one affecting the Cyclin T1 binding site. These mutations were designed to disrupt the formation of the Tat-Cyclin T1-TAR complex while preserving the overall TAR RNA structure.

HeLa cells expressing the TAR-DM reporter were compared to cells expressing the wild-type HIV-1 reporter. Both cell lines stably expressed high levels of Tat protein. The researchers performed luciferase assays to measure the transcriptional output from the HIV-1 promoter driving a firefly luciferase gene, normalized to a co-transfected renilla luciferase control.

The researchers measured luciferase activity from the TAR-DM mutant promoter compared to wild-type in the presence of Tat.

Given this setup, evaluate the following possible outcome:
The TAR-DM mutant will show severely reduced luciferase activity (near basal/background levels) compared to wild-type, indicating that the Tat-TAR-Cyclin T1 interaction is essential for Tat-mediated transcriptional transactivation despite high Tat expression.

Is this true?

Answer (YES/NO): YES